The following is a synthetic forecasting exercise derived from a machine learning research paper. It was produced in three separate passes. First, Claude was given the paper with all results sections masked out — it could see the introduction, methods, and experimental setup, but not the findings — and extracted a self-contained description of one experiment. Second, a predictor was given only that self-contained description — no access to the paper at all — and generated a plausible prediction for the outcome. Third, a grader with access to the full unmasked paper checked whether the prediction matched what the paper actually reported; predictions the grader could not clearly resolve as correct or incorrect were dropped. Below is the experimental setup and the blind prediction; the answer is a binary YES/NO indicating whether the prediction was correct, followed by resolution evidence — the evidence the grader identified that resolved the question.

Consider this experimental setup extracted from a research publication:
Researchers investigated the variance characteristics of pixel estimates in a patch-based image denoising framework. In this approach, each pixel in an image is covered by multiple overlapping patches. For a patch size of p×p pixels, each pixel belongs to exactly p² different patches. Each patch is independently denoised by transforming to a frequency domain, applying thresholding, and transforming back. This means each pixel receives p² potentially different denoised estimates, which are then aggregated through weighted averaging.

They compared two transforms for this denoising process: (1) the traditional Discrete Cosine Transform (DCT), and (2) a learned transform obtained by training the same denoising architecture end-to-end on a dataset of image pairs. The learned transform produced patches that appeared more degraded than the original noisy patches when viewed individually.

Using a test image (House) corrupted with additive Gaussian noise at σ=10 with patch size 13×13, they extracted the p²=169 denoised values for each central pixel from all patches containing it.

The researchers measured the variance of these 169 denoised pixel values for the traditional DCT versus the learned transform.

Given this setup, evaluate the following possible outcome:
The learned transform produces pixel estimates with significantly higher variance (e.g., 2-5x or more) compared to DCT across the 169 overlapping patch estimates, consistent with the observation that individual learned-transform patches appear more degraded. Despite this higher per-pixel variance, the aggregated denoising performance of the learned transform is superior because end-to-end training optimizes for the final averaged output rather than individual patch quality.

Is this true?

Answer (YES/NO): YES